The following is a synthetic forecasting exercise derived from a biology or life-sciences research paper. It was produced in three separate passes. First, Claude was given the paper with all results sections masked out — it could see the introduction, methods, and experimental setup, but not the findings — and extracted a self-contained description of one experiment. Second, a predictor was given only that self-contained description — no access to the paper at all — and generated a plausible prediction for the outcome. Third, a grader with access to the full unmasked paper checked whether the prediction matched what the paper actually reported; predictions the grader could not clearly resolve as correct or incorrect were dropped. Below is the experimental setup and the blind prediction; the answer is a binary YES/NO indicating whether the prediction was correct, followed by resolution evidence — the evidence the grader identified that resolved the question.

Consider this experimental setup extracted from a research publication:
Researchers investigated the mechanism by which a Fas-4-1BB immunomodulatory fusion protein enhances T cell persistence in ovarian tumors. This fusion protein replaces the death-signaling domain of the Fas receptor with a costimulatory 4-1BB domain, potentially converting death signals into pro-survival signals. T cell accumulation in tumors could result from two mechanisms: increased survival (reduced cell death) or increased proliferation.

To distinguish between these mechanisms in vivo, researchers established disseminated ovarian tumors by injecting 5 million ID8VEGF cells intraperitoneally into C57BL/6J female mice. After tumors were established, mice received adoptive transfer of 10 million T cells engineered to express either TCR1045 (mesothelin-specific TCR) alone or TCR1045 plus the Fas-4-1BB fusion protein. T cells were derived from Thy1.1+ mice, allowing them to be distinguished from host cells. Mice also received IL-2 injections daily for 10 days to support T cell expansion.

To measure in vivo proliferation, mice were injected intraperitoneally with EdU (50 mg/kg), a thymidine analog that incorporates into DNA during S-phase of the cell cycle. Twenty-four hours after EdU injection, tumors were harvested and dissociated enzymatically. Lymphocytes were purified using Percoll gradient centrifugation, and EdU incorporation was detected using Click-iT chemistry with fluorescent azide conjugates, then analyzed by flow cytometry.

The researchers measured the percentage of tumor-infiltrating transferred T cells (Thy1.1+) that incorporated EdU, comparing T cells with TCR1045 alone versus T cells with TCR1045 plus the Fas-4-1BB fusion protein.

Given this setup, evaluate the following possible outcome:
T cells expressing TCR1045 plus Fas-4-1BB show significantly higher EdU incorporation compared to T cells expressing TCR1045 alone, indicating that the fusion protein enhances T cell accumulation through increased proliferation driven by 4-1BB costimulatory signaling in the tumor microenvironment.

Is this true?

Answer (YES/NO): NO